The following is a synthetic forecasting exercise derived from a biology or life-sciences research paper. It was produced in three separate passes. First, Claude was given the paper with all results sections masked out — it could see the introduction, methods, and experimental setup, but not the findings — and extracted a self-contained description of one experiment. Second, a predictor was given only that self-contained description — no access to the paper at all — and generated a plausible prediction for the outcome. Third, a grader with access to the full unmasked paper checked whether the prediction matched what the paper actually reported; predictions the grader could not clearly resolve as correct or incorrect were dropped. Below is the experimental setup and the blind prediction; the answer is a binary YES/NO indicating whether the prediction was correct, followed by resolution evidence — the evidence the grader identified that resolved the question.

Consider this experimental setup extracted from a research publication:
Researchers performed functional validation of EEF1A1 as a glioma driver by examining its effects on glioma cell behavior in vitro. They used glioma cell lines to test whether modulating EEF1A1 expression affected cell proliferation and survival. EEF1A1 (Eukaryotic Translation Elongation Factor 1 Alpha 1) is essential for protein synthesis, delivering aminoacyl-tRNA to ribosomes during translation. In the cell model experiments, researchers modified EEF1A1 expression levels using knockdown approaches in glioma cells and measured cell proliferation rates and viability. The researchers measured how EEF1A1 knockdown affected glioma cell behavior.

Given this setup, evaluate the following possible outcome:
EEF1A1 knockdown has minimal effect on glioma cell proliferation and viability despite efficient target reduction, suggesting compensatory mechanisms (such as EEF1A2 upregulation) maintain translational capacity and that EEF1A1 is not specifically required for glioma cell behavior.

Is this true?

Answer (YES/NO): NO